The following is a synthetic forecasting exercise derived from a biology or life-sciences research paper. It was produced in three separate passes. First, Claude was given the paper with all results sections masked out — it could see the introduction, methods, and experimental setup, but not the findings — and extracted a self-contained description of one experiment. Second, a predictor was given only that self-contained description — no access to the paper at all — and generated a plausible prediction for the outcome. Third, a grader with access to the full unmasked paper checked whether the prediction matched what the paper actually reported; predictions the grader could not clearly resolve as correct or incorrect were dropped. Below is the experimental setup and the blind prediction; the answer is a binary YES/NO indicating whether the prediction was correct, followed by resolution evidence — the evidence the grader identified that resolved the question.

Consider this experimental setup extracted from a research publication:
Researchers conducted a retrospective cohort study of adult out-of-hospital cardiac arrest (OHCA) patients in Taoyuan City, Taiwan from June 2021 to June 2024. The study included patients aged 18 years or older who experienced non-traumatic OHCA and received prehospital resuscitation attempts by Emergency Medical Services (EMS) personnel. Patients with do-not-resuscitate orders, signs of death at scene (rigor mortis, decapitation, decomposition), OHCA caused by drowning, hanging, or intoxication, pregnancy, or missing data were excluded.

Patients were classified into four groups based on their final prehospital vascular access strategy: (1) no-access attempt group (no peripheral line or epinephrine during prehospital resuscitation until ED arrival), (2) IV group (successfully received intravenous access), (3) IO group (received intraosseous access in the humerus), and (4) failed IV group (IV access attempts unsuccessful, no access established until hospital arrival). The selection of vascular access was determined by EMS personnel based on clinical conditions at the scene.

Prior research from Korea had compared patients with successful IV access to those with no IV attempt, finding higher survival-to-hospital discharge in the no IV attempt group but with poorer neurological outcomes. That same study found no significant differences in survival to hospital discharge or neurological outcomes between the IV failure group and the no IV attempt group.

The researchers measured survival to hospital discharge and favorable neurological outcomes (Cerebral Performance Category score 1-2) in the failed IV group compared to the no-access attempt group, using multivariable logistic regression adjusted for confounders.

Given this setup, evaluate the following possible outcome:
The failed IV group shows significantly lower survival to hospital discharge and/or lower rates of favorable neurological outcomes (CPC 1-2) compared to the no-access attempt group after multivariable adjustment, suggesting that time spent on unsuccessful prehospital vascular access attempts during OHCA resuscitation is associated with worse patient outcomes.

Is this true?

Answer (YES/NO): YES